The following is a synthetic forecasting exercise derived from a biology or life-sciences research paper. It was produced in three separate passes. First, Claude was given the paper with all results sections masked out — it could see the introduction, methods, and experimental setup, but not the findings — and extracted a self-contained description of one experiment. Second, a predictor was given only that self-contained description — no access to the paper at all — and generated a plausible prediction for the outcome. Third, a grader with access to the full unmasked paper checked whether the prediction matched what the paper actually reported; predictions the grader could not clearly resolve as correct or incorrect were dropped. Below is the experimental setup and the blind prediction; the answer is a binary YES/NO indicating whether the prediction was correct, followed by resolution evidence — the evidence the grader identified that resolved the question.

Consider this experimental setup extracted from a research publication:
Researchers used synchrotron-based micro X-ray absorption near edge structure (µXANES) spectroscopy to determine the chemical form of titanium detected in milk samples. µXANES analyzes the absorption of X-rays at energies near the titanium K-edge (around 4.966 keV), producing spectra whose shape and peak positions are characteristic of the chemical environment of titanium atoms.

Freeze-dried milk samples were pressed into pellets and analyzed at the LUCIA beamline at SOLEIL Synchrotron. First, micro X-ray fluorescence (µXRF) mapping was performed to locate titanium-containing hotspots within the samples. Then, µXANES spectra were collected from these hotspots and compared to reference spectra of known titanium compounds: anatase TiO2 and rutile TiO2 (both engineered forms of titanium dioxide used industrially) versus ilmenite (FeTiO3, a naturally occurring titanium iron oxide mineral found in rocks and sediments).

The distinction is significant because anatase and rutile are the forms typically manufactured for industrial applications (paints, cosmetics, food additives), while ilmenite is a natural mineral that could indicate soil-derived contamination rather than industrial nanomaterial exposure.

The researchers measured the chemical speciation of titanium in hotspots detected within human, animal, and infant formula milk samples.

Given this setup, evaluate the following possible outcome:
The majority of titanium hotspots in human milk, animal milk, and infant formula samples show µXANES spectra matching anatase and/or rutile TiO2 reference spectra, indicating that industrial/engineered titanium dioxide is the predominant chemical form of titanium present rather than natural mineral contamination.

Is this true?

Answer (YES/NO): YES